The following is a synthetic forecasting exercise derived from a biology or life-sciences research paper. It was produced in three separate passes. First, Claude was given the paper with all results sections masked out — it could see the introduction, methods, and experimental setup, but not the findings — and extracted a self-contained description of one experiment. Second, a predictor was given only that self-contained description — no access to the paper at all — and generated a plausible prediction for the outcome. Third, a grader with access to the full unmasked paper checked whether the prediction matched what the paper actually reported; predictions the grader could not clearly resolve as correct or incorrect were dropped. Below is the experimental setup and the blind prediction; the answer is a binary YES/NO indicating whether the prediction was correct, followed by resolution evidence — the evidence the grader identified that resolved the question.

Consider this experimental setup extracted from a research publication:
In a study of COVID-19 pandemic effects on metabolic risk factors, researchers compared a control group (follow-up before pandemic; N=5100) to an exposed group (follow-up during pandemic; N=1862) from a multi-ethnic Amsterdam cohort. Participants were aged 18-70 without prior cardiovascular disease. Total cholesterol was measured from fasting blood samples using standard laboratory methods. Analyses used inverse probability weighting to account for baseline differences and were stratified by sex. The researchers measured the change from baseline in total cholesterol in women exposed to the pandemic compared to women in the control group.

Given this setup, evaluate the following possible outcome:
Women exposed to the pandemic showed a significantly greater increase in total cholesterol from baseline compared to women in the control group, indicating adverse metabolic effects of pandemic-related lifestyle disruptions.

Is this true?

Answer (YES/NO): NO